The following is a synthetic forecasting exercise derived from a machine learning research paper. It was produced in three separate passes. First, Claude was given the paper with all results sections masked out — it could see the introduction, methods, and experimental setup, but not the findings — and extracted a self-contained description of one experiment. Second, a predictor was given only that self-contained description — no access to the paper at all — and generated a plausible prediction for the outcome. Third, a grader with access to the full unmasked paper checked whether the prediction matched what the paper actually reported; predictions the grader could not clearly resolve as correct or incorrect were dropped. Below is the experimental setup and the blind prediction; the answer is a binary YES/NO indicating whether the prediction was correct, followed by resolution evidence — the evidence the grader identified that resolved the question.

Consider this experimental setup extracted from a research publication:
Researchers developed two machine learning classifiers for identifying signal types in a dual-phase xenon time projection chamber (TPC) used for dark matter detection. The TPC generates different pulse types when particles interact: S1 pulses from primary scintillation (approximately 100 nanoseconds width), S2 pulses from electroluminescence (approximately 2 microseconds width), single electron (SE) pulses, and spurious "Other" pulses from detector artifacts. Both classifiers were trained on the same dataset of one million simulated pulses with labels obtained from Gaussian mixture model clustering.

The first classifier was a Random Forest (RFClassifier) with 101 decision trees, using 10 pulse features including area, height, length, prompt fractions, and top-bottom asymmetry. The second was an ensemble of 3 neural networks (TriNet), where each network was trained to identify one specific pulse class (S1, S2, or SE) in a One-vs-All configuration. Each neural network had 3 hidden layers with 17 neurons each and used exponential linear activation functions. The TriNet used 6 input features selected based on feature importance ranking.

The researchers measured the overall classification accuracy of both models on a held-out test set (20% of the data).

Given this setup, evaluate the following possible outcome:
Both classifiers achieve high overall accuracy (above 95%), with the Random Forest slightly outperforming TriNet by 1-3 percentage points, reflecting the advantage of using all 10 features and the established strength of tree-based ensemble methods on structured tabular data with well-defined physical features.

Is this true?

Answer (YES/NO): NO